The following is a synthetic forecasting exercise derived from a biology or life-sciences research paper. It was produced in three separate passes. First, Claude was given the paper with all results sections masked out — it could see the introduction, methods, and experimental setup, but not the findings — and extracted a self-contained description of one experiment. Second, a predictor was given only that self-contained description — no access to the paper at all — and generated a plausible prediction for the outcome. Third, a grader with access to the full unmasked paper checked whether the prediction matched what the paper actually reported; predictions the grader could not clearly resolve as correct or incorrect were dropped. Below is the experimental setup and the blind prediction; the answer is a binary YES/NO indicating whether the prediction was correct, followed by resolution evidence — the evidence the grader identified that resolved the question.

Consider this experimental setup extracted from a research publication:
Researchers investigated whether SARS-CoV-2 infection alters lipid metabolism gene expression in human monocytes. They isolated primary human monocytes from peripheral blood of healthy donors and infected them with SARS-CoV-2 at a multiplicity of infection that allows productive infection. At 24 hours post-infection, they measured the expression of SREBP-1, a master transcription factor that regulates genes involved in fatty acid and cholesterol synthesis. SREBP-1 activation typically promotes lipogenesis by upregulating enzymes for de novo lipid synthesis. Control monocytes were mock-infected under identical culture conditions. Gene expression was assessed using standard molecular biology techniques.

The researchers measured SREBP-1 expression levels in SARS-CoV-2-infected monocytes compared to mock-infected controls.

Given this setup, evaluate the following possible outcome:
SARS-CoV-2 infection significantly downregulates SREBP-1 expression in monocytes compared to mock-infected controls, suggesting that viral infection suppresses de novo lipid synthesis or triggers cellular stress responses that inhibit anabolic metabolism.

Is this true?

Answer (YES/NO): NO